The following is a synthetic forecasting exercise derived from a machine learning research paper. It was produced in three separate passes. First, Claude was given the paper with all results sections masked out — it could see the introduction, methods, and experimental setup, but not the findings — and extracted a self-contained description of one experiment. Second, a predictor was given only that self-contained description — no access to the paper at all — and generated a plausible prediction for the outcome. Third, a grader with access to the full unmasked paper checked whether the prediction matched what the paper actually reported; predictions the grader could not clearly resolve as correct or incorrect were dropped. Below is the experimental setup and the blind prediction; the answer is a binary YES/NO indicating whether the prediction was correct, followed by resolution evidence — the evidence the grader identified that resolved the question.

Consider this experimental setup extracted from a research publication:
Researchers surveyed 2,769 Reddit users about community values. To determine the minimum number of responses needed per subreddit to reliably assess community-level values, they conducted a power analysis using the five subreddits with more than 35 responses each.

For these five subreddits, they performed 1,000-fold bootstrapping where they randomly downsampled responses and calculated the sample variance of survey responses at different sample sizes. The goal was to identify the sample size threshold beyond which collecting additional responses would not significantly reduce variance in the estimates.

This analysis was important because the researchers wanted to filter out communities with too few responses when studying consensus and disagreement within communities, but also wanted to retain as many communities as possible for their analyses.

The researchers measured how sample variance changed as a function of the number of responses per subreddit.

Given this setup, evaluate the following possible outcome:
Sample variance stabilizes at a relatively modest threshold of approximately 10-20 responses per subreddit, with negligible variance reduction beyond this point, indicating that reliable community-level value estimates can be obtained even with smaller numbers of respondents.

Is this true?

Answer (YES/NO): YES